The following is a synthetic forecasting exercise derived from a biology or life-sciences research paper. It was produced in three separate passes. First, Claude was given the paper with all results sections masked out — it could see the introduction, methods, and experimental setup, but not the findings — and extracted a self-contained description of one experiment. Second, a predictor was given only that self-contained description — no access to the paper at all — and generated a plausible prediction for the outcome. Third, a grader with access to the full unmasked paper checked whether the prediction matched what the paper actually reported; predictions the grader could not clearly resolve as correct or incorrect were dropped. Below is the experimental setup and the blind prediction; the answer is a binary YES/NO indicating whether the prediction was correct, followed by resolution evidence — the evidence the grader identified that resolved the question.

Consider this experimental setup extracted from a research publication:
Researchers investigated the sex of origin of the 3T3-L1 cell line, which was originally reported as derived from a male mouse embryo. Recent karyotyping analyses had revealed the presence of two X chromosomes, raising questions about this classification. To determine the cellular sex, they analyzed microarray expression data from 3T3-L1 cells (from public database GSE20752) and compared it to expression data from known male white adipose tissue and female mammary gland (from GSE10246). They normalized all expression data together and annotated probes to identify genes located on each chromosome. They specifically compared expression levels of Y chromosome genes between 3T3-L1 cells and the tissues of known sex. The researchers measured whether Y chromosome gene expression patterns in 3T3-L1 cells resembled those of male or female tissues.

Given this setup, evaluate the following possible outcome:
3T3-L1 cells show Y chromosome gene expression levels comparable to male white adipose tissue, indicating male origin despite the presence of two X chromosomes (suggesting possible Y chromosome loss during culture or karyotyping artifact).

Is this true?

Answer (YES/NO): NO